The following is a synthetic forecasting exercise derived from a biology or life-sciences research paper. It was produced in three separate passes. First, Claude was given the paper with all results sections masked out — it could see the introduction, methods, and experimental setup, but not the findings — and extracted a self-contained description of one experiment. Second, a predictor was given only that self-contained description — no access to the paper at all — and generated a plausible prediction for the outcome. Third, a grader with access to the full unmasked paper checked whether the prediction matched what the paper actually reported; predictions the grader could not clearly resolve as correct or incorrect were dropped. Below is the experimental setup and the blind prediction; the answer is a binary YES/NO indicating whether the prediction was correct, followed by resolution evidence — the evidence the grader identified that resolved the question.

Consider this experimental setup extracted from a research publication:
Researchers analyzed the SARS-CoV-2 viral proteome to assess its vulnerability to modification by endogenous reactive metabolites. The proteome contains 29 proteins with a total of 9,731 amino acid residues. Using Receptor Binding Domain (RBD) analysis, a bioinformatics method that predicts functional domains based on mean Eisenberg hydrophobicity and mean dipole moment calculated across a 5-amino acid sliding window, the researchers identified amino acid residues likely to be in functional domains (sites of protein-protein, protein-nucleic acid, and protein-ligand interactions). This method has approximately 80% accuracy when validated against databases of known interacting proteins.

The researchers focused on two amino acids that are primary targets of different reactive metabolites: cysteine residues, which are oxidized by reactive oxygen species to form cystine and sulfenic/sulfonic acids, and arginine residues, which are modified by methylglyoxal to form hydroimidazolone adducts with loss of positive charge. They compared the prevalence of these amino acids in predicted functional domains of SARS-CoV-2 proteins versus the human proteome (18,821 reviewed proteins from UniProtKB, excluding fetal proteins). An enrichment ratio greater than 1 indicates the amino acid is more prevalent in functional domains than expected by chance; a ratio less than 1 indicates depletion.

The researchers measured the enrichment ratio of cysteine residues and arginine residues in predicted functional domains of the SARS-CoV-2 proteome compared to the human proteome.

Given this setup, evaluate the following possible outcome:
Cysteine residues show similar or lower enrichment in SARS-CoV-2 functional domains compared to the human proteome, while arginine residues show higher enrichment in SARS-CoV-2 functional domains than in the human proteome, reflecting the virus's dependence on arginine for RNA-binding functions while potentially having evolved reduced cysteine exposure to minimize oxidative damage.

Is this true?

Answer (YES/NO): YES